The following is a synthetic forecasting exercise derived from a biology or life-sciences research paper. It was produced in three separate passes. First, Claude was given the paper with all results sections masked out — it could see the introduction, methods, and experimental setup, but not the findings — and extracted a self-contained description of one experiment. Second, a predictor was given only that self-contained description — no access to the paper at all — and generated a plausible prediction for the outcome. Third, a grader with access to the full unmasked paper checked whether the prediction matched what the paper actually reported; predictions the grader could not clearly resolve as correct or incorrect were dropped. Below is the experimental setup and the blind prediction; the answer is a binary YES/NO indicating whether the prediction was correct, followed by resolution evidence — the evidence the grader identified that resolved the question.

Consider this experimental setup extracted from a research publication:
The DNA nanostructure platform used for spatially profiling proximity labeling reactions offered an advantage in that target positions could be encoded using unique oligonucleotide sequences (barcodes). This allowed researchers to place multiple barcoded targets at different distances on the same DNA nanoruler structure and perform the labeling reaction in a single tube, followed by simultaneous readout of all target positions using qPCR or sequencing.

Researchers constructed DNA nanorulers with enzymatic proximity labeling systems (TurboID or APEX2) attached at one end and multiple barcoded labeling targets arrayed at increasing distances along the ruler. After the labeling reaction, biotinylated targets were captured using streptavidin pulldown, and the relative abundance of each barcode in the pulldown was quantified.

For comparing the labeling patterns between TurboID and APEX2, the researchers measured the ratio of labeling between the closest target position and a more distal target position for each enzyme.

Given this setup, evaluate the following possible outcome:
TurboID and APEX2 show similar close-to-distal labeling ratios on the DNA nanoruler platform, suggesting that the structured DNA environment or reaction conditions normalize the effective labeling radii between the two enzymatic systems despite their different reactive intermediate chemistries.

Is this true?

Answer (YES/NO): NO